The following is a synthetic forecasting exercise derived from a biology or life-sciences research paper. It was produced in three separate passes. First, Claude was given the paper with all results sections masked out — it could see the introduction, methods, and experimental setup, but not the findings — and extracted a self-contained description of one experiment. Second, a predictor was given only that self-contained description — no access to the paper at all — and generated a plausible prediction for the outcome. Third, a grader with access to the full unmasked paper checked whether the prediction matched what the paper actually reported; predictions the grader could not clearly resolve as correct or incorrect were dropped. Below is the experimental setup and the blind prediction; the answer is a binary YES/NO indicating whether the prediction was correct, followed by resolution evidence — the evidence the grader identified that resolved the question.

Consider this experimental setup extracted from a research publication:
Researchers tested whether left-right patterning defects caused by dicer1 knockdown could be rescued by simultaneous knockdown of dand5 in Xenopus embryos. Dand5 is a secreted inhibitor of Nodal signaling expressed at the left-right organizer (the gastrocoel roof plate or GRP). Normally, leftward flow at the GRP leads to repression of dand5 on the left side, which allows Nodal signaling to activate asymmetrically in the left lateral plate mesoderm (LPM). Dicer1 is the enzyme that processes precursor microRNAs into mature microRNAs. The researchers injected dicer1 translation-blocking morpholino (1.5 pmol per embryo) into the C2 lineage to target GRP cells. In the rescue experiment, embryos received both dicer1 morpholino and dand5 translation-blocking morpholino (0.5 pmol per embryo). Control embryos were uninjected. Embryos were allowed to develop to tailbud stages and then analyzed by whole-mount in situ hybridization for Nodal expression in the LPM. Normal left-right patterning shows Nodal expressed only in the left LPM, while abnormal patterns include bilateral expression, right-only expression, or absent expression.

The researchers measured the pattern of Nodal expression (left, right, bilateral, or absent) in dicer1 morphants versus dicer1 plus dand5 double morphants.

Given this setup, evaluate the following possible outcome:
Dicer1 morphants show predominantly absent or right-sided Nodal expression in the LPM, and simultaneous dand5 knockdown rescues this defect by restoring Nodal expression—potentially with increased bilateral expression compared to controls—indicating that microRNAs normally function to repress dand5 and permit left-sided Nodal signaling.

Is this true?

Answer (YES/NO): YES